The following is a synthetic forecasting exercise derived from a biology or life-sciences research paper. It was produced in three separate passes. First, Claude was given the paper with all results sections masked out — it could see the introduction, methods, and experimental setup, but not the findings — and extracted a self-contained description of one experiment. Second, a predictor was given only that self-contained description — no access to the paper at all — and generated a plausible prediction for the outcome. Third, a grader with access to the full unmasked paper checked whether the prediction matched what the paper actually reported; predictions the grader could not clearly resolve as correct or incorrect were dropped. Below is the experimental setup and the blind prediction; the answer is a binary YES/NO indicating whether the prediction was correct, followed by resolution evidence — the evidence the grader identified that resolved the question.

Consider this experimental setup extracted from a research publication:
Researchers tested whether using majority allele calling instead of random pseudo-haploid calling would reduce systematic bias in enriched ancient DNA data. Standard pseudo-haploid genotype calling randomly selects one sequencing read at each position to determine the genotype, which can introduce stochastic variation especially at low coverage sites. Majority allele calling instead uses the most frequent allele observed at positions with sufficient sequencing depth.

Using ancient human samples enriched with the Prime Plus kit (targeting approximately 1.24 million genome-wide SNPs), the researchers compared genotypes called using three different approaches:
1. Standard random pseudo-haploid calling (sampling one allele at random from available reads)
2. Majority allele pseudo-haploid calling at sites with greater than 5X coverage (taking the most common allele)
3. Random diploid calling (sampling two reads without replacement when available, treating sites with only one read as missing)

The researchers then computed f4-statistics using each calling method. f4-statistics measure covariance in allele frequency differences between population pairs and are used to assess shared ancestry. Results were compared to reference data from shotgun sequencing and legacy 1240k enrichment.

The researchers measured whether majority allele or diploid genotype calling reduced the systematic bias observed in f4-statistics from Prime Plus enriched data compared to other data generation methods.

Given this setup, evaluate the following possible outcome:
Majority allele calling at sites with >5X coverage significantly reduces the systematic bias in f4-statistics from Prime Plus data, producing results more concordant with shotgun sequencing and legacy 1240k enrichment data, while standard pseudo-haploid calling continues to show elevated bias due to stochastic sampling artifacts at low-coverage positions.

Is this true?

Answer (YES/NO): NO